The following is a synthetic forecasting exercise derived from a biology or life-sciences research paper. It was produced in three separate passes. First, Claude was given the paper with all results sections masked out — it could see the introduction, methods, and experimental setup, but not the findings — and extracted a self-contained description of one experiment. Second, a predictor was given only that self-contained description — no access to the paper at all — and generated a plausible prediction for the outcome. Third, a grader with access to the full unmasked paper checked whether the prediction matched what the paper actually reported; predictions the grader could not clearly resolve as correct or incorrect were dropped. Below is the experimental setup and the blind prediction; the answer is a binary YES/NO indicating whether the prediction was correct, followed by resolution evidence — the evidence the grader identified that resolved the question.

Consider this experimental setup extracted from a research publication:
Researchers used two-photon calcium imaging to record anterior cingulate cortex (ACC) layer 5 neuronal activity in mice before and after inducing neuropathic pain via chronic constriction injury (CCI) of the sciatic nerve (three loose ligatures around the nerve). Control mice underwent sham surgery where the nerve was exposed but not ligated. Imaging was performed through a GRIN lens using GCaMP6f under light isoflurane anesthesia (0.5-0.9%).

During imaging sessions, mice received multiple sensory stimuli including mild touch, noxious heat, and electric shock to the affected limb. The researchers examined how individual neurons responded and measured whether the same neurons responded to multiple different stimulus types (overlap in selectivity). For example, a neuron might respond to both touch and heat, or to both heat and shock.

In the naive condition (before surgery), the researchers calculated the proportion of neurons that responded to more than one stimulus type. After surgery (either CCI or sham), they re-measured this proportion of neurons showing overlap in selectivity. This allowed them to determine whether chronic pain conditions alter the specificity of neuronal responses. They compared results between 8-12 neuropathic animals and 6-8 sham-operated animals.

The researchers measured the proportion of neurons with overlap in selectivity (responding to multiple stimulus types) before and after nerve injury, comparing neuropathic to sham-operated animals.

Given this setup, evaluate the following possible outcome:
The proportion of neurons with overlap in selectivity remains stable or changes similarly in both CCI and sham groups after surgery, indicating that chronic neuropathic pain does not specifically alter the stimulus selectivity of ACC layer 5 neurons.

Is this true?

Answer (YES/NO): NO